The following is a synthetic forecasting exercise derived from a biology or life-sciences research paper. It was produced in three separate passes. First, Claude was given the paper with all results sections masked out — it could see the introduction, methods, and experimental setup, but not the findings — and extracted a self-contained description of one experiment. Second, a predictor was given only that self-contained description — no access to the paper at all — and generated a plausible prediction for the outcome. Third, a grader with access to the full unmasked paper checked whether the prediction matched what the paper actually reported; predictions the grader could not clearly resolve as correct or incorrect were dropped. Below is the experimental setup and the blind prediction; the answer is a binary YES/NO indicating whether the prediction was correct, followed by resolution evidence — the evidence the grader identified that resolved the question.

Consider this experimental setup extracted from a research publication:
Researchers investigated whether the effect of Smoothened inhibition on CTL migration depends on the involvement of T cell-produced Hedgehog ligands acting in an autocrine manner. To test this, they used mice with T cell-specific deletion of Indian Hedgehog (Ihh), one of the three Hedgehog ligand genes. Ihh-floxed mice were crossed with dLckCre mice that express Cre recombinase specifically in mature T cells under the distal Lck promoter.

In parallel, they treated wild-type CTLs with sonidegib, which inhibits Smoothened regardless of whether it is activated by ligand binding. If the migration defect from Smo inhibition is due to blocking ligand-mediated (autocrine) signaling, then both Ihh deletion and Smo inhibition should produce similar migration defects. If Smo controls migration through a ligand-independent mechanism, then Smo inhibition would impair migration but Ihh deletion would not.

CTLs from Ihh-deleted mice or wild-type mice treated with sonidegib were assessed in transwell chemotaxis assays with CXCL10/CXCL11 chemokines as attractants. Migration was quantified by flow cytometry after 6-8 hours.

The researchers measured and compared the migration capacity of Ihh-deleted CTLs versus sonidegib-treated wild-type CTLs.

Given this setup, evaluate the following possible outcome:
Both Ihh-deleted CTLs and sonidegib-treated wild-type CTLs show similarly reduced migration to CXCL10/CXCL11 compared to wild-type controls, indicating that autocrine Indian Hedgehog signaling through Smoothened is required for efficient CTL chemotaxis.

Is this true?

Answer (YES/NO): NO